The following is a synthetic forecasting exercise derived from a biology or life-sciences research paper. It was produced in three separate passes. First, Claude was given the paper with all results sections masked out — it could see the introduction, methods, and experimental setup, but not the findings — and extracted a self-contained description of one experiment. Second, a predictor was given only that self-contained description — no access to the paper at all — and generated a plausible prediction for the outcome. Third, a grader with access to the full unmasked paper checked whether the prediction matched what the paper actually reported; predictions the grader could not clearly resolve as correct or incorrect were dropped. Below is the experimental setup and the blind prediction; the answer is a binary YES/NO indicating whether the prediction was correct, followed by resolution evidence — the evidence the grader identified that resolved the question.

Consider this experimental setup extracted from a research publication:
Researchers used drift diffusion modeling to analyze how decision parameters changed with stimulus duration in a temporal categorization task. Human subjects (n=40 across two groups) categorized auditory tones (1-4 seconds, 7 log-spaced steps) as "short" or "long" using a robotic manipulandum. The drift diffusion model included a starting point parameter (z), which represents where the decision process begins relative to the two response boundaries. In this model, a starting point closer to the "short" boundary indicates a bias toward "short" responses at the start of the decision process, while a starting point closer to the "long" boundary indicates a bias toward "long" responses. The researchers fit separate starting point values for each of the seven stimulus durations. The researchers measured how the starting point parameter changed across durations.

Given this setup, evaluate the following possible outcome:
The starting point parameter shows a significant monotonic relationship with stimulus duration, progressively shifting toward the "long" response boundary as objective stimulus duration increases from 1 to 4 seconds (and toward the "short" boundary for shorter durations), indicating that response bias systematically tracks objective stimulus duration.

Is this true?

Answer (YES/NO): YES